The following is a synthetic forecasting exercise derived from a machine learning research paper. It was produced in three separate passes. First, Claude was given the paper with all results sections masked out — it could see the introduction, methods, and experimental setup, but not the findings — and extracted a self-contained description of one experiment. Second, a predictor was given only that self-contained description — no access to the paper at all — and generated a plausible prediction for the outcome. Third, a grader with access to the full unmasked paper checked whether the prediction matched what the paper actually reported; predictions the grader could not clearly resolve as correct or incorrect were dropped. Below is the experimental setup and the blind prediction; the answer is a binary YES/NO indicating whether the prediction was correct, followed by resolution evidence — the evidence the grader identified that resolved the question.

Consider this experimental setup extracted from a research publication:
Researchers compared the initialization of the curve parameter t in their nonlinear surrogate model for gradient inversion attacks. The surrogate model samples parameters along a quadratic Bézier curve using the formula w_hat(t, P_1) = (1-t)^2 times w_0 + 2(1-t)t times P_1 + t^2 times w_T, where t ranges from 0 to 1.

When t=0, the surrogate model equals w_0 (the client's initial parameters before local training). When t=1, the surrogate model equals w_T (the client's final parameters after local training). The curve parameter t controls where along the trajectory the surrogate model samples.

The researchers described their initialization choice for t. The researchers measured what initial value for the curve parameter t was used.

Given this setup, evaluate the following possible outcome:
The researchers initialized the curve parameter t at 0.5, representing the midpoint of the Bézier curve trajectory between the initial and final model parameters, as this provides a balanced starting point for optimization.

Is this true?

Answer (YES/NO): YES